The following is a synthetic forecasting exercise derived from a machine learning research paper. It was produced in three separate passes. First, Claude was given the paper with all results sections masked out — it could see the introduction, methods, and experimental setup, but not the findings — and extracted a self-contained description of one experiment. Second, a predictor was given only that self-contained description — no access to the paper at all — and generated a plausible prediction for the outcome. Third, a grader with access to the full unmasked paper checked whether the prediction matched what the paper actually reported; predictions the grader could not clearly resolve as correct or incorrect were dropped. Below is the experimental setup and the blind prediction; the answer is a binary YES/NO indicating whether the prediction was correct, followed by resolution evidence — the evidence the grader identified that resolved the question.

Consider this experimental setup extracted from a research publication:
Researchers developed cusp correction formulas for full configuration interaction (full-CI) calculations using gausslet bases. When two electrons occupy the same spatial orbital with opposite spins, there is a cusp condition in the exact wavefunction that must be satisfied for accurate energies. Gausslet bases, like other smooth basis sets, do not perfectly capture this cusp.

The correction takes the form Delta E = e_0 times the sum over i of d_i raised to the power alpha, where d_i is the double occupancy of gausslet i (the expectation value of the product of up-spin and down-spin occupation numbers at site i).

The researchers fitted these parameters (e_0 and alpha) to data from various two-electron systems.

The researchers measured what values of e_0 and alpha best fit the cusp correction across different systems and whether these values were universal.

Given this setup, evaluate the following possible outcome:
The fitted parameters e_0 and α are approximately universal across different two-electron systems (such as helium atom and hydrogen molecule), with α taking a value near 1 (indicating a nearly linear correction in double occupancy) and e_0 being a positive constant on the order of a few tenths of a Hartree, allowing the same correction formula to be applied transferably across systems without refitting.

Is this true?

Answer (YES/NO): NO